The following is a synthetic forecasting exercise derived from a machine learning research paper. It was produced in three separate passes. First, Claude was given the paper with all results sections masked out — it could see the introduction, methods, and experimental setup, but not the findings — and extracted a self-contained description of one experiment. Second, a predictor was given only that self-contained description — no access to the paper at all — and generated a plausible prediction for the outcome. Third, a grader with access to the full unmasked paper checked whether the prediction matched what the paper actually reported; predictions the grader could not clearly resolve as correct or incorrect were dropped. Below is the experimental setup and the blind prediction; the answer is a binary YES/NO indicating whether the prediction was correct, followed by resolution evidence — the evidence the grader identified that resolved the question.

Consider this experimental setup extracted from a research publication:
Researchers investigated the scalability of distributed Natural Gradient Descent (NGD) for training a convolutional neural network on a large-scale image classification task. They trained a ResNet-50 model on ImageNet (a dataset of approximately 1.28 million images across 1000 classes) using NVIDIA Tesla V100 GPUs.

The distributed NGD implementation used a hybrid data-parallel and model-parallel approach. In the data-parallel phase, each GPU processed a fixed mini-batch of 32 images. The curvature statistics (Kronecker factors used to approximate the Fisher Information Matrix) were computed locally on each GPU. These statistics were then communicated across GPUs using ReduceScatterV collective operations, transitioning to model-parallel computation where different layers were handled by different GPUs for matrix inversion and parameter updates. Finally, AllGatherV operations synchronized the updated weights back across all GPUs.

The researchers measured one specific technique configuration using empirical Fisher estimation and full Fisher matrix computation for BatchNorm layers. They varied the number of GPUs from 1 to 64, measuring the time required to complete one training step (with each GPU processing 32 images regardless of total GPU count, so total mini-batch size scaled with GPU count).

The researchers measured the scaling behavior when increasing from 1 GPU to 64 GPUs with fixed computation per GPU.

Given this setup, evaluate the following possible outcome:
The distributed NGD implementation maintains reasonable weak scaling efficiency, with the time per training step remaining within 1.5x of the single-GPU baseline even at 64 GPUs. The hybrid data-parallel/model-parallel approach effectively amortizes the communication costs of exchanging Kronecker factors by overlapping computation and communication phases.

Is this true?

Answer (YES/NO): NO